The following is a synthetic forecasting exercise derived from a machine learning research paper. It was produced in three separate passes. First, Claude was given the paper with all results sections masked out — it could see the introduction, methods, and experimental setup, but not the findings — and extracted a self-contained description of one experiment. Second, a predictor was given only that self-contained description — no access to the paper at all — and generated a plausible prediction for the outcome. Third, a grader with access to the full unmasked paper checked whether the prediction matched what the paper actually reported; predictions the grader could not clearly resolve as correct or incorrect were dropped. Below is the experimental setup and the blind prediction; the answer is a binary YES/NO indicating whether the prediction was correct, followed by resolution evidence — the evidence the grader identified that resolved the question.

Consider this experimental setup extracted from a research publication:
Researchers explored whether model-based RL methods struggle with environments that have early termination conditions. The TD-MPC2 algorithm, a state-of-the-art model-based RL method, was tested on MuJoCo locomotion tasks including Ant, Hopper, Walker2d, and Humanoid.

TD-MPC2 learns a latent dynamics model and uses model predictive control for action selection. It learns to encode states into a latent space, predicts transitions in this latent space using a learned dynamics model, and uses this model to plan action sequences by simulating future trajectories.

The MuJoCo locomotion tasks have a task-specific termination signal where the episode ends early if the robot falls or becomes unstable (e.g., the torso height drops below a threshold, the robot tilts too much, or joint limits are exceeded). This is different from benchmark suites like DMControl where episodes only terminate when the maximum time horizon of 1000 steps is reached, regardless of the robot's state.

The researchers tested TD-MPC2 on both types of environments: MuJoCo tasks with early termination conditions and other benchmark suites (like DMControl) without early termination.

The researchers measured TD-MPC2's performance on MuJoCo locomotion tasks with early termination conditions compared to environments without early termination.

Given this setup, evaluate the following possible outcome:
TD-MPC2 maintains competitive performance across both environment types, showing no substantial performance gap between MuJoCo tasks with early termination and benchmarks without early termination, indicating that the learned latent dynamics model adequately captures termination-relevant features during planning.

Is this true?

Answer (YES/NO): NO